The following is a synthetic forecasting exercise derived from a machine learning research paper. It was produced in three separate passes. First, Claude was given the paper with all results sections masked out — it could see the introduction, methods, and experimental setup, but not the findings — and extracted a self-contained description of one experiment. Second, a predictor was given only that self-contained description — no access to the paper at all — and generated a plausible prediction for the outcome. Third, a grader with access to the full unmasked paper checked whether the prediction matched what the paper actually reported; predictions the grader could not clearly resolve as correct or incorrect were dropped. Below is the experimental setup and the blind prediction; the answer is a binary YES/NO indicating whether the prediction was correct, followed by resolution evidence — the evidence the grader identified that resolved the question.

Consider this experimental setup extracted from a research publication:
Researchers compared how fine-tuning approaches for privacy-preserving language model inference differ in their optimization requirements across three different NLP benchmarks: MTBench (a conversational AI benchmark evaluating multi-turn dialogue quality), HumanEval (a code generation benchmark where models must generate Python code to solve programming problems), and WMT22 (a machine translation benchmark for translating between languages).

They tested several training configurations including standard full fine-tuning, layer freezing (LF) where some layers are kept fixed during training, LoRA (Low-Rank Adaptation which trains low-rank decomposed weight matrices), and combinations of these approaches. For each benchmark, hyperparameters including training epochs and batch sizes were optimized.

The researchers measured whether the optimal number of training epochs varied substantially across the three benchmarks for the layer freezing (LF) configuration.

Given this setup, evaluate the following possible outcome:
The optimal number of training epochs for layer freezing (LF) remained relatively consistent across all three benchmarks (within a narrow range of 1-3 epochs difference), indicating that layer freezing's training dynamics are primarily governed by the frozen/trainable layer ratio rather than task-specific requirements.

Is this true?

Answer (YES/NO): NO